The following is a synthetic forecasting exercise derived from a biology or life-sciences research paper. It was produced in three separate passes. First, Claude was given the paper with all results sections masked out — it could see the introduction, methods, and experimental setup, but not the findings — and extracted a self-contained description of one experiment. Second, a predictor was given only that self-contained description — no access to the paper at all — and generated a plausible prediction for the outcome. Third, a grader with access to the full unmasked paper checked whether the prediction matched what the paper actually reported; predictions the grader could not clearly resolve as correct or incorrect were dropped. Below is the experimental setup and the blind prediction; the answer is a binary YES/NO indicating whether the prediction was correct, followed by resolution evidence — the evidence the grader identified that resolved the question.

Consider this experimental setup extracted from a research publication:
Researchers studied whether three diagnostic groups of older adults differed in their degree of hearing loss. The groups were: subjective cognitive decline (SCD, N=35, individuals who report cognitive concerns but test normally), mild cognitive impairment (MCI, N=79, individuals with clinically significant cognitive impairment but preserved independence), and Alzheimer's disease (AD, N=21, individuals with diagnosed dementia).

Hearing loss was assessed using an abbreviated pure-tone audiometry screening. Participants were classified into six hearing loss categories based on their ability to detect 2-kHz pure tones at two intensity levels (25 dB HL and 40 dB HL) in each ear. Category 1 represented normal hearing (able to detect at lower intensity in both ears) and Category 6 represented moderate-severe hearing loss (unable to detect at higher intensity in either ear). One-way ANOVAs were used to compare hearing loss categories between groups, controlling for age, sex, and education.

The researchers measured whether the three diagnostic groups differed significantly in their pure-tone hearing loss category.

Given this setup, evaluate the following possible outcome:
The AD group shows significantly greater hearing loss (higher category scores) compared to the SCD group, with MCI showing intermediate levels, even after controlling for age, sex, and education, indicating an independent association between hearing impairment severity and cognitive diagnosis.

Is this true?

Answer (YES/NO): NO